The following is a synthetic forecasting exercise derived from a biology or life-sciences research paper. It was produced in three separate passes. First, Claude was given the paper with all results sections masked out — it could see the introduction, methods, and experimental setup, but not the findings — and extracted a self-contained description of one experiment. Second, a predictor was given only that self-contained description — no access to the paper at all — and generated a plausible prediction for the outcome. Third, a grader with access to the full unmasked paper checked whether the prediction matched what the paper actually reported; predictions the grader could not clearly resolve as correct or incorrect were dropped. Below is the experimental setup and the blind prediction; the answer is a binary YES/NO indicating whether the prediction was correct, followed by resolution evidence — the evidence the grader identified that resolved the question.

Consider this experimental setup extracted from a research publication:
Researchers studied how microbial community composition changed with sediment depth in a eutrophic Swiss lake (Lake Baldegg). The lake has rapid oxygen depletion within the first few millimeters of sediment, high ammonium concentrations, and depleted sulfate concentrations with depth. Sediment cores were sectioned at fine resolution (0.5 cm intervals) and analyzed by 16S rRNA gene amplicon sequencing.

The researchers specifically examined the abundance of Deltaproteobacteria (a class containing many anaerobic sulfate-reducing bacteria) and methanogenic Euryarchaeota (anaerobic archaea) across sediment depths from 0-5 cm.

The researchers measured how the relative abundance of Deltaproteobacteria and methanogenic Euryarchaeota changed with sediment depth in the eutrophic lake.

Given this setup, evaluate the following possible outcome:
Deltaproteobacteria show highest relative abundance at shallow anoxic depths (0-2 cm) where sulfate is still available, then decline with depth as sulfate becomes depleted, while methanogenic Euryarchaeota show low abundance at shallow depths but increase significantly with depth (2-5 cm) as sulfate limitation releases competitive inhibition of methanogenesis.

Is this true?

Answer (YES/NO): NO